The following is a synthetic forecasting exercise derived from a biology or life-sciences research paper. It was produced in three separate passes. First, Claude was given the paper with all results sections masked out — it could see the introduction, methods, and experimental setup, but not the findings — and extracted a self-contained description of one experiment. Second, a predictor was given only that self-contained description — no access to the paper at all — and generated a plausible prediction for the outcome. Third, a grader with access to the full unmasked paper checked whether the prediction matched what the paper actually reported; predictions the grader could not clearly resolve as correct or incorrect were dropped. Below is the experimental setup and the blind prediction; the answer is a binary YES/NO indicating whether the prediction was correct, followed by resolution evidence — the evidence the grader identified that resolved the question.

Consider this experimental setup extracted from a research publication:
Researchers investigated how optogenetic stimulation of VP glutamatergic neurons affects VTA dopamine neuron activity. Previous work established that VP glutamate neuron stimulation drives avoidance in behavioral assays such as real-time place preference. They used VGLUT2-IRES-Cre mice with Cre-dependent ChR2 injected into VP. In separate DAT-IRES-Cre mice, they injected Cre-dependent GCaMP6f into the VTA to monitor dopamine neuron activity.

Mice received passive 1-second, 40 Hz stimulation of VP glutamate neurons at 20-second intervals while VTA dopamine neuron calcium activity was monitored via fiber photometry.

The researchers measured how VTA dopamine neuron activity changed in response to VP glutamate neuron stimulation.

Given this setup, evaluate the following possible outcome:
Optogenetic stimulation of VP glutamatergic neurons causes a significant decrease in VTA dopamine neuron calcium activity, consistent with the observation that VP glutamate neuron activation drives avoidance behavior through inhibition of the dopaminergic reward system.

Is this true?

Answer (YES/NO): NO